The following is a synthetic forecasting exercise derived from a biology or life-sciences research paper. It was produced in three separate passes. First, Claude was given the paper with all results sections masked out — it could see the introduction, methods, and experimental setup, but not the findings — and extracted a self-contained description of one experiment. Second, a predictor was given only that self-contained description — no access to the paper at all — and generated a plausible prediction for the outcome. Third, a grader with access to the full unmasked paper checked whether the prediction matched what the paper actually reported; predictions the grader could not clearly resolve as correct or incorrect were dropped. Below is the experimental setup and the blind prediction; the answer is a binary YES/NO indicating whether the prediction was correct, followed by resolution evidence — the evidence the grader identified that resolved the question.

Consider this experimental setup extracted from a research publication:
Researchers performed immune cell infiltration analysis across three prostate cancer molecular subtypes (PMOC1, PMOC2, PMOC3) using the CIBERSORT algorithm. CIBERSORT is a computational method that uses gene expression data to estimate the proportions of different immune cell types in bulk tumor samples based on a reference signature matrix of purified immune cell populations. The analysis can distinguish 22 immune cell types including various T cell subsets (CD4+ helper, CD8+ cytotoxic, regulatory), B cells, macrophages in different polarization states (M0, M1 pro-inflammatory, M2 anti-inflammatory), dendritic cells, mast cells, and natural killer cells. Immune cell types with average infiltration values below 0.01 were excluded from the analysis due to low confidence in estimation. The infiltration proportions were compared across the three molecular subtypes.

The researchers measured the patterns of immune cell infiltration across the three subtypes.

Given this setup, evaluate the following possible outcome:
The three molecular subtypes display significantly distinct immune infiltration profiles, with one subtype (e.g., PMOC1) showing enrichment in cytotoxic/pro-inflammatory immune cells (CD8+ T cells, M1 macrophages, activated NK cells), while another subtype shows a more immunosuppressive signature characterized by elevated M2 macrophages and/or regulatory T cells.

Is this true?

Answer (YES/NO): NO